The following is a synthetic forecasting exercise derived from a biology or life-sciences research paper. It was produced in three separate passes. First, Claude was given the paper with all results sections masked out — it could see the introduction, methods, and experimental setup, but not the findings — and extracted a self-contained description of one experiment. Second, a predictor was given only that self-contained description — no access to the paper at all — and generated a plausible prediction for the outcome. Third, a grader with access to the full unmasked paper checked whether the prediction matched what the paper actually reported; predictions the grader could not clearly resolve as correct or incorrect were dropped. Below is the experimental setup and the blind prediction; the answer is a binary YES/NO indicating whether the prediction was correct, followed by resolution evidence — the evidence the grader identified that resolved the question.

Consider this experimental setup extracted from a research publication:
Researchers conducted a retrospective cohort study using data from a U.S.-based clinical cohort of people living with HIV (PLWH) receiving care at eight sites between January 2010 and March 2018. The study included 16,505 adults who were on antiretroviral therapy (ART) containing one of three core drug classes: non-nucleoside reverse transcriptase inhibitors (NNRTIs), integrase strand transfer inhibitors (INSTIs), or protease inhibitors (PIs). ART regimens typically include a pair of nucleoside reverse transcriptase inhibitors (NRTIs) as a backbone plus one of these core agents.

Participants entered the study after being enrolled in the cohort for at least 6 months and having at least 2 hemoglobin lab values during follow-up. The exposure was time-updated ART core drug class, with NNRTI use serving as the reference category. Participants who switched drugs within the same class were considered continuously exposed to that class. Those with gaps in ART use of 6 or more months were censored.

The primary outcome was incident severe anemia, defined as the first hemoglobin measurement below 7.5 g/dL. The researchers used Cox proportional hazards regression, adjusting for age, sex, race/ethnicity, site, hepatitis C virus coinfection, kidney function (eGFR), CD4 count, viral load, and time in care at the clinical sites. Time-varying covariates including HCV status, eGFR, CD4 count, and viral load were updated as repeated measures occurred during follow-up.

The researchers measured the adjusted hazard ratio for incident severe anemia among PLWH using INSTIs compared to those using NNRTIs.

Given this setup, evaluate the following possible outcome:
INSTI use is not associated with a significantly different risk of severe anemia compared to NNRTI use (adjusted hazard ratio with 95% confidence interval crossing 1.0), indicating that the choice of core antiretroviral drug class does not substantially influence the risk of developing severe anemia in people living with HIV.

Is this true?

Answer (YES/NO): NO